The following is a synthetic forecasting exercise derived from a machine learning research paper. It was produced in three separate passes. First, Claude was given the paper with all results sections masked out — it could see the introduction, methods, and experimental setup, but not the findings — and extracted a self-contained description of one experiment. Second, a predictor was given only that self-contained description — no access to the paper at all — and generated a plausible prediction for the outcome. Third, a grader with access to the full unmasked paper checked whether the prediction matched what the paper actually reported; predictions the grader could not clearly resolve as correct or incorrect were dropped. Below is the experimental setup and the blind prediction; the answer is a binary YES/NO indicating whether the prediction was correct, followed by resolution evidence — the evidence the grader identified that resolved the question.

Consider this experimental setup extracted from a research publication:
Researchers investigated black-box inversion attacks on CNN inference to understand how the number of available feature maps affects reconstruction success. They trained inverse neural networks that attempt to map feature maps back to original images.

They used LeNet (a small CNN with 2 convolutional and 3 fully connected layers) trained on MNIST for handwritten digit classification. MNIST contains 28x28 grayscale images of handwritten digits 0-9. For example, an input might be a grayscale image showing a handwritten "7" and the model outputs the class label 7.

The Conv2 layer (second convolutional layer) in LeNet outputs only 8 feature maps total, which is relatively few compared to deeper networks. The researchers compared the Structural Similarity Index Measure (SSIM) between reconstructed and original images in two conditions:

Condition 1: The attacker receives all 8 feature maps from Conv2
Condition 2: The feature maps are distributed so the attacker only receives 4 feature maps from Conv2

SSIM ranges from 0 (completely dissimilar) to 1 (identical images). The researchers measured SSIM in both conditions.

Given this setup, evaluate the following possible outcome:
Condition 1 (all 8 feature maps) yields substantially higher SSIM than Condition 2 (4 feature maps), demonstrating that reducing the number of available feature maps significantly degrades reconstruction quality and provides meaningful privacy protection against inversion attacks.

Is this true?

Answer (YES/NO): YES